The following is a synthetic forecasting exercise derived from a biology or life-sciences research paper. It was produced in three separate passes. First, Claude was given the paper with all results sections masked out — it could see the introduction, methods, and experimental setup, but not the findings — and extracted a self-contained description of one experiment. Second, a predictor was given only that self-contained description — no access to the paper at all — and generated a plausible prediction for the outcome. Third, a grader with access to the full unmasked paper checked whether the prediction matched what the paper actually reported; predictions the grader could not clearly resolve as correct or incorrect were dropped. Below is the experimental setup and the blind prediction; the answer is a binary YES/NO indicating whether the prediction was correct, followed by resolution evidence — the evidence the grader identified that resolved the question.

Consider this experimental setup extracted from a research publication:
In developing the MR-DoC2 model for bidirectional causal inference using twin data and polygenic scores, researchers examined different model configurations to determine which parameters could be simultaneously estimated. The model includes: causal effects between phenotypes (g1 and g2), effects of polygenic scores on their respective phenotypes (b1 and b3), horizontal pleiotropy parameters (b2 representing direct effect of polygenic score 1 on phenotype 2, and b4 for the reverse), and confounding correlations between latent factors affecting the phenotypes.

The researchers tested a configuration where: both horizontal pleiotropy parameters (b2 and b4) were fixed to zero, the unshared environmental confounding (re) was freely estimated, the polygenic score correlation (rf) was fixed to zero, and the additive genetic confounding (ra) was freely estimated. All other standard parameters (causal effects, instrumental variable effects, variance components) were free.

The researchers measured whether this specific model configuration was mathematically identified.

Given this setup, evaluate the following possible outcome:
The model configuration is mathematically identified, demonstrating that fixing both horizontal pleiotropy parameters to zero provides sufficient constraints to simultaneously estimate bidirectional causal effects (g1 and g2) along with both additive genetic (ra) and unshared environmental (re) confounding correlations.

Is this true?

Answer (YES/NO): YES